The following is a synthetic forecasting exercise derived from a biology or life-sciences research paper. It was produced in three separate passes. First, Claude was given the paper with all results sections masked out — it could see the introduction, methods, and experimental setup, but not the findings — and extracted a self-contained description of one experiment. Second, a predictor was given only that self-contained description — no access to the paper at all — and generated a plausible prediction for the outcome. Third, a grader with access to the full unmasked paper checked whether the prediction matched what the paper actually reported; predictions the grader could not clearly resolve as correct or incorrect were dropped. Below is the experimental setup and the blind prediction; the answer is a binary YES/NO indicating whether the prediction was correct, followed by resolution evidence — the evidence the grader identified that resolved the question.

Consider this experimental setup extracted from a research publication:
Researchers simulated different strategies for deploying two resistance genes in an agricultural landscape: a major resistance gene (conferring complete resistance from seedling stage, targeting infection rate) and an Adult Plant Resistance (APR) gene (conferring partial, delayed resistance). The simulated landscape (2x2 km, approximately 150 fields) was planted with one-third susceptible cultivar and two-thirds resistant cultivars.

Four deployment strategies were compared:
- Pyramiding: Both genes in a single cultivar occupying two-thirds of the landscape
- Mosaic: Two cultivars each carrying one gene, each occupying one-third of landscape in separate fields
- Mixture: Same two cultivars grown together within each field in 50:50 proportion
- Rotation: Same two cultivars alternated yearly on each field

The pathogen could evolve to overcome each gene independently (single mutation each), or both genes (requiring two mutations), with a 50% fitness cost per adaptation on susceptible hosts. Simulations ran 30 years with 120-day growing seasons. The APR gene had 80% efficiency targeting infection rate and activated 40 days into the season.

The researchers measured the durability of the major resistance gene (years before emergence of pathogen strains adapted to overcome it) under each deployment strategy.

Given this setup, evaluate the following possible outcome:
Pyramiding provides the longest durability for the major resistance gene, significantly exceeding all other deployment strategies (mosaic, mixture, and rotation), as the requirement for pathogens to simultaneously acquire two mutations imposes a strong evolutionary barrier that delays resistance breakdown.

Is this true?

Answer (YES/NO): NO